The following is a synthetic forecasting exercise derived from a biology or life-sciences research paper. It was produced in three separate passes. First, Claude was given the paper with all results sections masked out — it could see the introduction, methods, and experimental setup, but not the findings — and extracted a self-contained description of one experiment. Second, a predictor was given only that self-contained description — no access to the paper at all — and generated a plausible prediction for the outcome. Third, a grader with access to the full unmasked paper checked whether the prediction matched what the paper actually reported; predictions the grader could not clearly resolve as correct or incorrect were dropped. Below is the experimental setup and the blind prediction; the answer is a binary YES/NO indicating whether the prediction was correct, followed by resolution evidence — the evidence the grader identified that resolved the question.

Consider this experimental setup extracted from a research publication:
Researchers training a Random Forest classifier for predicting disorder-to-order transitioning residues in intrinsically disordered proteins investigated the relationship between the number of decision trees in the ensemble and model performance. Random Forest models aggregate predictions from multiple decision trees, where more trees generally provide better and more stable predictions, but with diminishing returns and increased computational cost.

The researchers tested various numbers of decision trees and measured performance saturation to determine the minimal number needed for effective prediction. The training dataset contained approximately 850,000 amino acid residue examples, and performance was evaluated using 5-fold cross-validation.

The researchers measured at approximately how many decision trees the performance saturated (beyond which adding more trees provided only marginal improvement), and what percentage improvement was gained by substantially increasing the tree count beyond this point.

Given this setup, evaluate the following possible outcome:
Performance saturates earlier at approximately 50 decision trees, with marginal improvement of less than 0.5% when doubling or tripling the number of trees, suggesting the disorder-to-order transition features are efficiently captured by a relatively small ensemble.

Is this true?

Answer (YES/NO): NO